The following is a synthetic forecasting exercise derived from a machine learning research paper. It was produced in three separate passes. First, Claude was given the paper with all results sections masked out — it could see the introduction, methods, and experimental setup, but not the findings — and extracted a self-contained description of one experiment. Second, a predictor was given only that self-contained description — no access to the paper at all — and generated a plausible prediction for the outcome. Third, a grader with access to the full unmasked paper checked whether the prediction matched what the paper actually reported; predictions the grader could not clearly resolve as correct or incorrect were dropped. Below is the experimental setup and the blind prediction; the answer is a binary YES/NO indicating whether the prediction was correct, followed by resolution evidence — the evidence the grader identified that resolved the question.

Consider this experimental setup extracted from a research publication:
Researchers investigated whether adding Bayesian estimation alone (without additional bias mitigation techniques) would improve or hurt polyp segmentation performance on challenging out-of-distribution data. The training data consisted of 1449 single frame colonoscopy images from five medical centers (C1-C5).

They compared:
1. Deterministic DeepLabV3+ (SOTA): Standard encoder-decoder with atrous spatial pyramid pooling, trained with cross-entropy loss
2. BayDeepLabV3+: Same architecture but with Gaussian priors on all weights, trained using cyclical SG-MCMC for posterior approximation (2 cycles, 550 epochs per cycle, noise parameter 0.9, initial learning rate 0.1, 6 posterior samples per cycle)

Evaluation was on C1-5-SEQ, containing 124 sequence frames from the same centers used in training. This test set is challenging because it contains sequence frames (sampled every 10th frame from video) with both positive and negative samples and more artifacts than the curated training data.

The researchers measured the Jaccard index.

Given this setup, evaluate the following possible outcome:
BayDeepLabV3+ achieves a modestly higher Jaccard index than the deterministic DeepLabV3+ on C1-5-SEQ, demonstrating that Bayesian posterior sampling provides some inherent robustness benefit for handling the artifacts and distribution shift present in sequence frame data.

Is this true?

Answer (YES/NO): NO